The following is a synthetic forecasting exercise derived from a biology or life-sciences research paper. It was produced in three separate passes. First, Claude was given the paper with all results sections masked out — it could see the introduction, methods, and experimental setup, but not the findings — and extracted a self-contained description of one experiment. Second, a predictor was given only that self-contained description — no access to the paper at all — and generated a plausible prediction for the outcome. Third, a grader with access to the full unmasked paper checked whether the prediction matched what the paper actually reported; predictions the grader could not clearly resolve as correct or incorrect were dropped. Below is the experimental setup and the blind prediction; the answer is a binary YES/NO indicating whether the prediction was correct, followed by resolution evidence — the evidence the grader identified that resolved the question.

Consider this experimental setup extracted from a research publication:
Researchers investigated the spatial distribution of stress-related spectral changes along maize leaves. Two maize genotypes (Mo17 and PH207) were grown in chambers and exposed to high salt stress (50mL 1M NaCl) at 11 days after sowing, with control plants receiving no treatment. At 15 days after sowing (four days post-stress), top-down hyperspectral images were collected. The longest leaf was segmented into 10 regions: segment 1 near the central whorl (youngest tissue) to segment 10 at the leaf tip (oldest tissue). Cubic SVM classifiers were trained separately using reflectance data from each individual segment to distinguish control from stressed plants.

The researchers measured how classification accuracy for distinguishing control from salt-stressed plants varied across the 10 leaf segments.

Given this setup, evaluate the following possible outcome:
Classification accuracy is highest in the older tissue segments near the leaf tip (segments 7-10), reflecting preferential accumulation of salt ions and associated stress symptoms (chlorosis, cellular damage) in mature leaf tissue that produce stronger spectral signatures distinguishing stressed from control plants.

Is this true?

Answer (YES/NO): NO